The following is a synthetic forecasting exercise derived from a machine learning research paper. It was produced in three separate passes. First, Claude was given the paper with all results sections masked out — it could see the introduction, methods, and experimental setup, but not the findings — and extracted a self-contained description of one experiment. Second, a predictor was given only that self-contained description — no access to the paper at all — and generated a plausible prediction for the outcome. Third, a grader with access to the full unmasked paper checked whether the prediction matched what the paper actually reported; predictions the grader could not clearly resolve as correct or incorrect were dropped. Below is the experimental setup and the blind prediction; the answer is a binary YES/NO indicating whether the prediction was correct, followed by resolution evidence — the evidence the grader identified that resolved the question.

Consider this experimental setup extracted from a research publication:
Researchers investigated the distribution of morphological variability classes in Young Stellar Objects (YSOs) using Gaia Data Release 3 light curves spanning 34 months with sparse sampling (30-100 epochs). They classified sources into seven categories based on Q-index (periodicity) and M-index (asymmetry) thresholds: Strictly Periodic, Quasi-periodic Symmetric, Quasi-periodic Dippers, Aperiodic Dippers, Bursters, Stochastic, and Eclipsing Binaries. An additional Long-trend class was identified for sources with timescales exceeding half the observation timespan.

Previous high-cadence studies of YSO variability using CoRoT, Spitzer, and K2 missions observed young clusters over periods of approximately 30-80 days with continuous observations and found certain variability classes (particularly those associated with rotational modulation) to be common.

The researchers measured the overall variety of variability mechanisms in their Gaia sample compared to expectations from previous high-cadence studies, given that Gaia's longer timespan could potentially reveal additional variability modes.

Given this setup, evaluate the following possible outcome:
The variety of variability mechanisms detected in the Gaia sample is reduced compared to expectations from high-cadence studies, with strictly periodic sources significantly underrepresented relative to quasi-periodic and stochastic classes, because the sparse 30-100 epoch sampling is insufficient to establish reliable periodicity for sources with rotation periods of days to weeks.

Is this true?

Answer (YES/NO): NO